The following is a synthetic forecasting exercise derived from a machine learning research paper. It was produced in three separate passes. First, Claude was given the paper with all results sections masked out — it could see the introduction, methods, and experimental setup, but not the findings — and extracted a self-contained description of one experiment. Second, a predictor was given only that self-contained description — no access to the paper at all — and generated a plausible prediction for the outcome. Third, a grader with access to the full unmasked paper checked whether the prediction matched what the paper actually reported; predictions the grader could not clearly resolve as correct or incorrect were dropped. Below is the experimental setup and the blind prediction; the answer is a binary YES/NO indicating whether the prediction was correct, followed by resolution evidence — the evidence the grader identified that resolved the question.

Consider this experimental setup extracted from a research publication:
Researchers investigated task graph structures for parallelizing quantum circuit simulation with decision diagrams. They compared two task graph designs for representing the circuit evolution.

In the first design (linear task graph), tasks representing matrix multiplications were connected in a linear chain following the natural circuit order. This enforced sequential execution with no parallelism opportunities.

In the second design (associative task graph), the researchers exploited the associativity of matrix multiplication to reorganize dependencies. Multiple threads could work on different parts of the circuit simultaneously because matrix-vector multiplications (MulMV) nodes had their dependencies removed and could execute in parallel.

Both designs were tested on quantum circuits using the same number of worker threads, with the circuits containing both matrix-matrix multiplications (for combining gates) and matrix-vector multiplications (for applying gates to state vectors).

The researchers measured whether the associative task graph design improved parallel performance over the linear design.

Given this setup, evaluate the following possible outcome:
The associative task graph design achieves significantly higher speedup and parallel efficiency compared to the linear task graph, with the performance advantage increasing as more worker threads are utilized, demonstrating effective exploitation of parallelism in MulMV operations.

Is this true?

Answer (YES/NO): NO